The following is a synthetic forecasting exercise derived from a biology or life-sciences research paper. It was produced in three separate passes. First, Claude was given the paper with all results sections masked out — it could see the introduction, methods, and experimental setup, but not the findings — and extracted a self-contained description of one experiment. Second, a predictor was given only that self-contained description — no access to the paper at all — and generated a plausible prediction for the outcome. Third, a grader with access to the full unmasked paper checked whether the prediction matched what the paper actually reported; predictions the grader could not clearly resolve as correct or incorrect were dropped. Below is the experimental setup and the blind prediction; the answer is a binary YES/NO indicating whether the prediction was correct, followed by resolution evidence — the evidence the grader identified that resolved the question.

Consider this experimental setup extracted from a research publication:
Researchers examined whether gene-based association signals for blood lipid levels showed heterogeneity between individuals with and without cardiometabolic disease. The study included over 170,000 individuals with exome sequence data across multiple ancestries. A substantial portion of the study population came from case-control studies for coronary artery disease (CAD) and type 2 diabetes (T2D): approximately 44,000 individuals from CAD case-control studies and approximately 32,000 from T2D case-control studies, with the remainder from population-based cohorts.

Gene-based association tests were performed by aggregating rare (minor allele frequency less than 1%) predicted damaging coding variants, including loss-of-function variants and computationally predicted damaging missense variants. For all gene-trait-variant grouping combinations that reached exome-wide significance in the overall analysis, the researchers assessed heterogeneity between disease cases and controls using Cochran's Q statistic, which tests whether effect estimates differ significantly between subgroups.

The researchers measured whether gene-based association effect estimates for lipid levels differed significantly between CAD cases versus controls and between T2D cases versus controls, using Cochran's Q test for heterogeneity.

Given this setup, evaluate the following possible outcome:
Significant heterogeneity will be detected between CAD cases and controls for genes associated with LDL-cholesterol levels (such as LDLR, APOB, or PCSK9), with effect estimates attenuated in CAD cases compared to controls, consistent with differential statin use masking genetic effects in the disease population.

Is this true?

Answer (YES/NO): NO